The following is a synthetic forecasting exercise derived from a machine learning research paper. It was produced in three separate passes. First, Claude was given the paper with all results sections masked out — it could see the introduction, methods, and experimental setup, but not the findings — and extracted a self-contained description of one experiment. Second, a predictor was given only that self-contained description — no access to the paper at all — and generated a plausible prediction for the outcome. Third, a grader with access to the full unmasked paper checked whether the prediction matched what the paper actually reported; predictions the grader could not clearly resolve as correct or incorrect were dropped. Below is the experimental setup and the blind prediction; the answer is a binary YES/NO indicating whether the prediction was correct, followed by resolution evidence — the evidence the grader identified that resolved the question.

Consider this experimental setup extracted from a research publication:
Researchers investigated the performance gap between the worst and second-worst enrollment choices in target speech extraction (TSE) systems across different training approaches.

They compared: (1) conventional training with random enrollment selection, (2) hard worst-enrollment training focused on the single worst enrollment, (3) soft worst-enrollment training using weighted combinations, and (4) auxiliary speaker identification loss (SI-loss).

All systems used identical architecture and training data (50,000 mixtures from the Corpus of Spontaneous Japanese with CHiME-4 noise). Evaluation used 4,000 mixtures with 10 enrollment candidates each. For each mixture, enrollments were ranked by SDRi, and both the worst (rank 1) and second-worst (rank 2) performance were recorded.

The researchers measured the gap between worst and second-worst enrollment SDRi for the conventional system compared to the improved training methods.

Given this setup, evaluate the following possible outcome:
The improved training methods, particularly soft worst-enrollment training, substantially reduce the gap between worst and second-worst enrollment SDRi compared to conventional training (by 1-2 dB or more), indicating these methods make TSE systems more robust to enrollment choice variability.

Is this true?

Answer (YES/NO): NO